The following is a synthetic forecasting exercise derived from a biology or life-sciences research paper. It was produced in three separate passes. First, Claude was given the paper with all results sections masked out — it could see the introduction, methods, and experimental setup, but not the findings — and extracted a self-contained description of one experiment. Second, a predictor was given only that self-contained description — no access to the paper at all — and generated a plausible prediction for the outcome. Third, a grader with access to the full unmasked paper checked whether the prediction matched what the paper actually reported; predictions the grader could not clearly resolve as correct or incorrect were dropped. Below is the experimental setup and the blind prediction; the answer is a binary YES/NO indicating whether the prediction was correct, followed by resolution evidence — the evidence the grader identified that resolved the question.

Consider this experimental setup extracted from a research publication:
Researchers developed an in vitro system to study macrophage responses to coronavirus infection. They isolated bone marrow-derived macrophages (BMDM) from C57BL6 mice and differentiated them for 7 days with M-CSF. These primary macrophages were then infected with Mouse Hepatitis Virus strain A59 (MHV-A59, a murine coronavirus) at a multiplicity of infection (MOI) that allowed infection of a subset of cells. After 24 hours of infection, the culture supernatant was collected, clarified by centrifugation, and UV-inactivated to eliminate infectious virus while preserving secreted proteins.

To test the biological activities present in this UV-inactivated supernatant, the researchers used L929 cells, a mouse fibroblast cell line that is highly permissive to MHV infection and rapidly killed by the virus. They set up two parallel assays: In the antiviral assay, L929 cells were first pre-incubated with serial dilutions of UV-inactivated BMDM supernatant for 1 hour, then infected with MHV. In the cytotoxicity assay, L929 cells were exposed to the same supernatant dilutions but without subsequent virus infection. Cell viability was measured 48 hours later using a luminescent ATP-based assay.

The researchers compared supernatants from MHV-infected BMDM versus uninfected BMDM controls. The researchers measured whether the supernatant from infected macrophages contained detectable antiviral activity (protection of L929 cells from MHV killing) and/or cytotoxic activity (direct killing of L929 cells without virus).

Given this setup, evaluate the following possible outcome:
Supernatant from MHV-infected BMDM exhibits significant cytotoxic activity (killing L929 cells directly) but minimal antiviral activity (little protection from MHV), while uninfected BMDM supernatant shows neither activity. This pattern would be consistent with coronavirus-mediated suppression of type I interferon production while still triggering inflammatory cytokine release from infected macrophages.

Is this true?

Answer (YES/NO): NO